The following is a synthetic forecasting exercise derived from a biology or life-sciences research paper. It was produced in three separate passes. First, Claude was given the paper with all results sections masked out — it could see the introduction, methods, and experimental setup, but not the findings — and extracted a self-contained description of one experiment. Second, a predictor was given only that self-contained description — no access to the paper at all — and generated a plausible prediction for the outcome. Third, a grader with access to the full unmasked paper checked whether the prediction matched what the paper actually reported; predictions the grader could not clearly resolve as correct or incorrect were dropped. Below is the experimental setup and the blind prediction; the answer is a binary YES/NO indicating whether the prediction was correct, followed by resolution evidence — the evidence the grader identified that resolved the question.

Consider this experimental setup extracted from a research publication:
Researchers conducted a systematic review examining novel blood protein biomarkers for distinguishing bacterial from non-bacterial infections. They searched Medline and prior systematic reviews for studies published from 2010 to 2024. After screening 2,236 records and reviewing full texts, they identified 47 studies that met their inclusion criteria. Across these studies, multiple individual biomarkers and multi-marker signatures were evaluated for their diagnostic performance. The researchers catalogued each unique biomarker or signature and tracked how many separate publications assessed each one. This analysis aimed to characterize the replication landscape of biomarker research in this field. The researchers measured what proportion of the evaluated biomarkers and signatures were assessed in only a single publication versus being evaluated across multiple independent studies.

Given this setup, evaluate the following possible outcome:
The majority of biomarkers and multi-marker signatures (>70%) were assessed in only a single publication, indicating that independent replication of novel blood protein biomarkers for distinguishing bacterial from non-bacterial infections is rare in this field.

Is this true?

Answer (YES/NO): YES